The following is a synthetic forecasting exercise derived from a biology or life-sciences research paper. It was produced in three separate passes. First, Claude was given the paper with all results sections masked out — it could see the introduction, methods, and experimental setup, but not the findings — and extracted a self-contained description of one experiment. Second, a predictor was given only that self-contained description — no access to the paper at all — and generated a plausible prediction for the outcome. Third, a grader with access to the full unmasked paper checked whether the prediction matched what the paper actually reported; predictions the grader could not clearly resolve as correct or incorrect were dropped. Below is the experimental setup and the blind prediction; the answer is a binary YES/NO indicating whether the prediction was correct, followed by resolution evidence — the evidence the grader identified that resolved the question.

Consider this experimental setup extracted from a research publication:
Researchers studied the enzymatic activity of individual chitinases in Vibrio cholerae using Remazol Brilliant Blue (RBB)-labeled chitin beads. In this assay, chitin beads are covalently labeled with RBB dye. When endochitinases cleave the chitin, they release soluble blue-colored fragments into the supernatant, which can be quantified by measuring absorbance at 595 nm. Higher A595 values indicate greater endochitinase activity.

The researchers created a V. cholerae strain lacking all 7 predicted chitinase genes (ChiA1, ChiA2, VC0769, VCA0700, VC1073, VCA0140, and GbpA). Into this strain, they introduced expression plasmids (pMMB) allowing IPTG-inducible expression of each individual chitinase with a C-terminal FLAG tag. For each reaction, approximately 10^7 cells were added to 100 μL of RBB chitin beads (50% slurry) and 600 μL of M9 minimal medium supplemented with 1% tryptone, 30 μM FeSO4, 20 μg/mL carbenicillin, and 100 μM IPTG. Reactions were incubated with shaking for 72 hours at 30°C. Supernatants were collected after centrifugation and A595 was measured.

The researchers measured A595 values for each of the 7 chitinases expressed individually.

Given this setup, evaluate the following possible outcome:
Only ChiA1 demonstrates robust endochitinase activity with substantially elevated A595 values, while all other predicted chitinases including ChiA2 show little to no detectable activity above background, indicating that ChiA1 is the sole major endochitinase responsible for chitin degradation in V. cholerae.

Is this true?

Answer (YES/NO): NO